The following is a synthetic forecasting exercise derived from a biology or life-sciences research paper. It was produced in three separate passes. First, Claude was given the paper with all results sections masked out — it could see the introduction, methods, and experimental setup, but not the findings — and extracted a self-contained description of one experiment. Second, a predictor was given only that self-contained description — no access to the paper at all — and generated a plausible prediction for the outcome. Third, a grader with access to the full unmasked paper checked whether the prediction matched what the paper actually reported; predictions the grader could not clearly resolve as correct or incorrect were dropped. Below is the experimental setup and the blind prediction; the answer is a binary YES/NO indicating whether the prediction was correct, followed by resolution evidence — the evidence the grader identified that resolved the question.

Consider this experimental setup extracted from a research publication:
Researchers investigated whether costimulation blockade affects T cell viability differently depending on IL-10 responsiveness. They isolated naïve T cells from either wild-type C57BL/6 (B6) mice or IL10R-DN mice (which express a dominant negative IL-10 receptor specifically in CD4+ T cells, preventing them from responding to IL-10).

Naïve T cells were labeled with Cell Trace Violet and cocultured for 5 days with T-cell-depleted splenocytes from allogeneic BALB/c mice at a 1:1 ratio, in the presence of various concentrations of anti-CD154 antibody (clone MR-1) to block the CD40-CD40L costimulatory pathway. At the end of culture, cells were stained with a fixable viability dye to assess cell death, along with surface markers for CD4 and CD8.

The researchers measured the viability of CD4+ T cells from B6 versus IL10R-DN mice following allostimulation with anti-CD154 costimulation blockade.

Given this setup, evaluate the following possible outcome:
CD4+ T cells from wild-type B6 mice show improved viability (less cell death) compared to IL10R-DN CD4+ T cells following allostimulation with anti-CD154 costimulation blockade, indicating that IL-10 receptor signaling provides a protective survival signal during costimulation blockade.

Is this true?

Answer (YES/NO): NO